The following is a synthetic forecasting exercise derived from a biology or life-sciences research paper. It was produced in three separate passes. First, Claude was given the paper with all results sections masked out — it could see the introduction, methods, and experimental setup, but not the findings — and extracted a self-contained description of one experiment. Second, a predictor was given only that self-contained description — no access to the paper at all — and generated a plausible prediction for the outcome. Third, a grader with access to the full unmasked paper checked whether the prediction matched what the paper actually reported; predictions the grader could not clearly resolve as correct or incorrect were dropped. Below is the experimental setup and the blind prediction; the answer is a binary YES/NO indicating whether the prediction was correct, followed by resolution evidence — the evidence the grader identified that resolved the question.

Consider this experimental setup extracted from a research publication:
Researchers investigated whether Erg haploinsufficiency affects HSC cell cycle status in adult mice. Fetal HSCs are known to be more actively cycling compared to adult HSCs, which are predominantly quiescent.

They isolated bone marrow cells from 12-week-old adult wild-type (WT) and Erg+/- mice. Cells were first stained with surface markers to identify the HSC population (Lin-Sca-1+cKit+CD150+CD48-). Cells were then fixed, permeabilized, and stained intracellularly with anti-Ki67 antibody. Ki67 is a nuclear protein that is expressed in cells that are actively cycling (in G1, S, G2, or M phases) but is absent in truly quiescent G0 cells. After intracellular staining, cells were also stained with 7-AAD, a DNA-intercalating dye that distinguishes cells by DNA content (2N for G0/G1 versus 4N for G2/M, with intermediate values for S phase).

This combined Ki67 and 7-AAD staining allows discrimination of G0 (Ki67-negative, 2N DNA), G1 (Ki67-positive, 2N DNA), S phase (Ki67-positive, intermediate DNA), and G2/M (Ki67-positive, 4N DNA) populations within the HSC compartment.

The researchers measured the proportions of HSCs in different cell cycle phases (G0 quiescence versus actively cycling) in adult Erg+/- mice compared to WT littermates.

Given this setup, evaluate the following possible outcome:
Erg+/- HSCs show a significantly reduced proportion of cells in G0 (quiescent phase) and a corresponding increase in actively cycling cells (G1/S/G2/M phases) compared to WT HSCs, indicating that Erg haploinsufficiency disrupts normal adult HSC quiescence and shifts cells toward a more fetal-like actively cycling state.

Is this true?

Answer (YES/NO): YES